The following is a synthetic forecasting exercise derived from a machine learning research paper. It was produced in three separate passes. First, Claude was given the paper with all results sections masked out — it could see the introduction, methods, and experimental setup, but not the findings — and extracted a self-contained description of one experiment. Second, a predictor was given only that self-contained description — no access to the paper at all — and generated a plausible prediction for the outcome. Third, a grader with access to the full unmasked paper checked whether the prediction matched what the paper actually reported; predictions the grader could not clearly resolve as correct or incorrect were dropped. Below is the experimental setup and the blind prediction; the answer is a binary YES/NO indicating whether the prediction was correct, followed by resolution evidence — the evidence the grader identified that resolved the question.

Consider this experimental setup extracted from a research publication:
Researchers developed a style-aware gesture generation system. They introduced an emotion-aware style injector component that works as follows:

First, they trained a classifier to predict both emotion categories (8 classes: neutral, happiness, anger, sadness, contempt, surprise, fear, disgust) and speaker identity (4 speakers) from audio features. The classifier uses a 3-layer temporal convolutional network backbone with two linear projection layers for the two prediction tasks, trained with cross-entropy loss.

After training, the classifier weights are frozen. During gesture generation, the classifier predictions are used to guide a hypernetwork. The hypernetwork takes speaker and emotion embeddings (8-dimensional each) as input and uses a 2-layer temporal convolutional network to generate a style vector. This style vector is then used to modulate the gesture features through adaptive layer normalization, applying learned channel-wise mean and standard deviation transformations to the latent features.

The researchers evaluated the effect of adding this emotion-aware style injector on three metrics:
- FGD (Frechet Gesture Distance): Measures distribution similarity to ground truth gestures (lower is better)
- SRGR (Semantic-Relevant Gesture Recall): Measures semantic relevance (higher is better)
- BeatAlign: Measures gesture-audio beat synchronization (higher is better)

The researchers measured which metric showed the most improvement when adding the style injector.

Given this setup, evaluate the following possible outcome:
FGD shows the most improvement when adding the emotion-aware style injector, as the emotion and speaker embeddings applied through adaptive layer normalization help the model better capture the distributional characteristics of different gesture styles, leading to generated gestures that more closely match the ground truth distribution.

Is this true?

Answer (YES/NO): NO